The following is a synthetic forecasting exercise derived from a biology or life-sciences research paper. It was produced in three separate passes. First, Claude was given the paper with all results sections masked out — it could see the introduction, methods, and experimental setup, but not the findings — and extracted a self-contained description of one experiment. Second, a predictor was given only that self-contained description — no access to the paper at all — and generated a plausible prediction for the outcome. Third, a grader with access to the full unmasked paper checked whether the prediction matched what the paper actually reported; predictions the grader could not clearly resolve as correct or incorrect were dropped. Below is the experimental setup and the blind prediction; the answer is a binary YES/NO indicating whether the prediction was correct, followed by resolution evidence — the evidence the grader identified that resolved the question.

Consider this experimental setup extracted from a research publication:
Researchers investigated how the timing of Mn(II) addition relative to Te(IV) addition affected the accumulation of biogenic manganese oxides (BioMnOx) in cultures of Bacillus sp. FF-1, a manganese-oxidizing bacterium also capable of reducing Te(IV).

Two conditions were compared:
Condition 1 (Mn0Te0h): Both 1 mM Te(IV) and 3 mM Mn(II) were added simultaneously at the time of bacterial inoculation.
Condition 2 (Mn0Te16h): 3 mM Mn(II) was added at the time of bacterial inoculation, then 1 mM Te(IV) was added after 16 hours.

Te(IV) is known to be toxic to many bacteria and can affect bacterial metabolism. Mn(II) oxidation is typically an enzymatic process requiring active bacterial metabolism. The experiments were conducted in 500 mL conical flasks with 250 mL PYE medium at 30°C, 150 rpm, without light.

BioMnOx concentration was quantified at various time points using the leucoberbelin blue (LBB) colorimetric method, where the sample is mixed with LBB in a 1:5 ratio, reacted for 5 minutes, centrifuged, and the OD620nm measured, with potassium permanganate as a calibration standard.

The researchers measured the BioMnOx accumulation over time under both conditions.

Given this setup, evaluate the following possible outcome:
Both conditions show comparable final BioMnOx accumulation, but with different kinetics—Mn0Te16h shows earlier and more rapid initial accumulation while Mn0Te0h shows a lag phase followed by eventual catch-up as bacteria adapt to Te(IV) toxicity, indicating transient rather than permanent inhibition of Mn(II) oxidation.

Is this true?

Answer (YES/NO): NO